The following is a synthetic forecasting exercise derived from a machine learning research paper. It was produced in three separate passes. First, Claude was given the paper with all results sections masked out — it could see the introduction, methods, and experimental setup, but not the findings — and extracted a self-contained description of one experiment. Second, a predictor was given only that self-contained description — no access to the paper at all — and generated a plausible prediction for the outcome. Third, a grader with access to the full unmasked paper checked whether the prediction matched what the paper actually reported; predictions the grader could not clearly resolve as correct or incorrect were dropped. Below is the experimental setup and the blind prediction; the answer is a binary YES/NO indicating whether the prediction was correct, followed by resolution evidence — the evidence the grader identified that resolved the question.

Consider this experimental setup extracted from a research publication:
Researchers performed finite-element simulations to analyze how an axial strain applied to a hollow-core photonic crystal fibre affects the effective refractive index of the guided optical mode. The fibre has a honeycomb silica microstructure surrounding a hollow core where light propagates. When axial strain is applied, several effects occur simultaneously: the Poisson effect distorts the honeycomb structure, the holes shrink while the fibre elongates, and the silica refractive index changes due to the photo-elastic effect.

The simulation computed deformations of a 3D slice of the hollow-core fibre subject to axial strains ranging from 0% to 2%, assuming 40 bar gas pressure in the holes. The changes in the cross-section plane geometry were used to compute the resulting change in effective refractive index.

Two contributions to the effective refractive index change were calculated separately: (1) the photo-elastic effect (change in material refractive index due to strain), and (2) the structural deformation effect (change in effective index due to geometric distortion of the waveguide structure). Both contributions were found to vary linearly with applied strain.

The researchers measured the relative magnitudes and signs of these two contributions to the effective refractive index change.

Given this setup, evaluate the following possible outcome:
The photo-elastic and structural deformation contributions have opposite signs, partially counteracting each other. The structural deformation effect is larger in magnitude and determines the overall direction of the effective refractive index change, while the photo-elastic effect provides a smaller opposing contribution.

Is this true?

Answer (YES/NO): NO